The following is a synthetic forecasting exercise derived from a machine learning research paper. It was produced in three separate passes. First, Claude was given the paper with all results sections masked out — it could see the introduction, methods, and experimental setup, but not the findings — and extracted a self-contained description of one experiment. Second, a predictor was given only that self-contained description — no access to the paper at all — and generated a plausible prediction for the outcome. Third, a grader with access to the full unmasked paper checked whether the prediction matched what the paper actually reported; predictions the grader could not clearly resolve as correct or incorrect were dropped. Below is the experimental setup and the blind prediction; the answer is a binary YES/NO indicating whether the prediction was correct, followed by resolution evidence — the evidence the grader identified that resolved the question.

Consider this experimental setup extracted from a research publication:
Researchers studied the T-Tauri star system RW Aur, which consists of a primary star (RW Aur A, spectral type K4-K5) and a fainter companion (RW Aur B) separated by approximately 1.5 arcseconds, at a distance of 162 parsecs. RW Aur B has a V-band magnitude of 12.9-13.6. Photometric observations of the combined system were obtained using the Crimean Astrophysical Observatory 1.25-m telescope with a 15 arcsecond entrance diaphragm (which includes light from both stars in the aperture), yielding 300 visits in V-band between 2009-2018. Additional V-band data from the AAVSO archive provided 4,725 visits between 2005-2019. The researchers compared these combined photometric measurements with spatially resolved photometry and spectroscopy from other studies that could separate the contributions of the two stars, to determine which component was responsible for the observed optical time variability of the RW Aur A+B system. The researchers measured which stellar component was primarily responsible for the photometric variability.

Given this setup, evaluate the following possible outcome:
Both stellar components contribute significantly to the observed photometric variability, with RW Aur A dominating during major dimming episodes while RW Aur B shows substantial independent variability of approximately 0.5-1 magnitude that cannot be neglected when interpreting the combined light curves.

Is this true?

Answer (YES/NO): NO